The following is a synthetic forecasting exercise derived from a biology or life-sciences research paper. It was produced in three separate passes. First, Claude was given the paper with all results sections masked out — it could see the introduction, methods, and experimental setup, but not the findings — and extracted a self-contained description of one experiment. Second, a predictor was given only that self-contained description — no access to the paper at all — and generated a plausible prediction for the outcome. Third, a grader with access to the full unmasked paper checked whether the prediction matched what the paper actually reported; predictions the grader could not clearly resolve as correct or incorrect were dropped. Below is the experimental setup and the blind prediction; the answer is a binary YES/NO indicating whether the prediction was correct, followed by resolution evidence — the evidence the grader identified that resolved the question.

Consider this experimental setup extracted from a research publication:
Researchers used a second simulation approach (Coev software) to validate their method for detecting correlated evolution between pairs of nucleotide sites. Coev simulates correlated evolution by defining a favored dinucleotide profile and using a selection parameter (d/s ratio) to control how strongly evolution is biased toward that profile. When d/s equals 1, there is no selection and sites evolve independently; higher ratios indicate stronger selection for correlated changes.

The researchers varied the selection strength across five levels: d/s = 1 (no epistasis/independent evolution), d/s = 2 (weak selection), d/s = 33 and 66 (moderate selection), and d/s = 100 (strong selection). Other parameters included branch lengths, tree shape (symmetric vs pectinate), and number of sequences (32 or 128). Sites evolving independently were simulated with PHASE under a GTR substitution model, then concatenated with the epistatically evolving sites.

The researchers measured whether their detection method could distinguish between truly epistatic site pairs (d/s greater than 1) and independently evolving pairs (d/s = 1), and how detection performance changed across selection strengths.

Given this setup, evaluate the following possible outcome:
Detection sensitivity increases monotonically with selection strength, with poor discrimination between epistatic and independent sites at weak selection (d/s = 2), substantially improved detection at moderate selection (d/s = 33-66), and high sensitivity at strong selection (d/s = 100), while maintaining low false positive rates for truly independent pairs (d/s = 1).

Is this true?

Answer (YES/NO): NO